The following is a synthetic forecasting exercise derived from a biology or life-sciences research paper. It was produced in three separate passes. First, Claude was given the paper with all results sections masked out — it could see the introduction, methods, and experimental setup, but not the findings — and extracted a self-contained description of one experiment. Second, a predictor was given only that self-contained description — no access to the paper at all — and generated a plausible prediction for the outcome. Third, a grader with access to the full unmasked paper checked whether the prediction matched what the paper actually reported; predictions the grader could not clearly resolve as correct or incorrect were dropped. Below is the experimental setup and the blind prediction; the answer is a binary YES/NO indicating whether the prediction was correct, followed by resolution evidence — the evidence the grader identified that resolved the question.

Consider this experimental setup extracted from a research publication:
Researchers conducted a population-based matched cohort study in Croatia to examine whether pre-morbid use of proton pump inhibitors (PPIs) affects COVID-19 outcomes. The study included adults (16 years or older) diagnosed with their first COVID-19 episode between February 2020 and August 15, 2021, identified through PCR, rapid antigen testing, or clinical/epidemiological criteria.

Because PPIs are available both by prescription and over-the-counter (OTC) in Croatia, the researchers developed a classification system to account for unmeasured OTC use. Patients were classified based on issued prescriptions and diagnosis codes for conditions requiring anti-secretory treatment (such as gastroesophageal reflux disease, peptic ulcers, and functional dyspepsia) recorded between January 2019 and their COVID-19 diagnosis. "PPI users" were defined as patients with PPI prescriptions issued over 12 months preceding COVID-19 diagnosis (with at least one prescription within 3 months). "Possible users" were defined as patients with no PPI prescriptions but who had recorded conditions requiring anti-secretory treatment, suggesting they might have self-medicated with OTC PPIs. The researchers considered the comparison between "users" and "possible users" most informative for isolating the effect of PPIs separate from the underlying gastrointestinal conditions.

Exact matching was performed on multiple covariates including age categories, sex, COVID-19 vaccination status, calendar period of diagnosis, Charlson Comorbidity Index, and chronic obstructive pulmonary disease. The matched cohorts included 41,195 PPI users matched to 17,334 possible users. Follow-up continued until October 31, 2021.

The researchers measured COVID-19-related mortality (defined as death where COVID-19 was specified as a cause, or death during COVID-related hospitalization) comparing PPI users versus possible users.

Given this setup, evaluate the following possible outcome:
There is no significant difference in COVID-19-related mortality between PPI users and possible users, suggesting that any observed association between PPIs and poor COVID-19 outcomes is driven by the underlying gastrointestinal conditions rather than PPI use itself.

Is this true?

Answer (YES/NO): YES